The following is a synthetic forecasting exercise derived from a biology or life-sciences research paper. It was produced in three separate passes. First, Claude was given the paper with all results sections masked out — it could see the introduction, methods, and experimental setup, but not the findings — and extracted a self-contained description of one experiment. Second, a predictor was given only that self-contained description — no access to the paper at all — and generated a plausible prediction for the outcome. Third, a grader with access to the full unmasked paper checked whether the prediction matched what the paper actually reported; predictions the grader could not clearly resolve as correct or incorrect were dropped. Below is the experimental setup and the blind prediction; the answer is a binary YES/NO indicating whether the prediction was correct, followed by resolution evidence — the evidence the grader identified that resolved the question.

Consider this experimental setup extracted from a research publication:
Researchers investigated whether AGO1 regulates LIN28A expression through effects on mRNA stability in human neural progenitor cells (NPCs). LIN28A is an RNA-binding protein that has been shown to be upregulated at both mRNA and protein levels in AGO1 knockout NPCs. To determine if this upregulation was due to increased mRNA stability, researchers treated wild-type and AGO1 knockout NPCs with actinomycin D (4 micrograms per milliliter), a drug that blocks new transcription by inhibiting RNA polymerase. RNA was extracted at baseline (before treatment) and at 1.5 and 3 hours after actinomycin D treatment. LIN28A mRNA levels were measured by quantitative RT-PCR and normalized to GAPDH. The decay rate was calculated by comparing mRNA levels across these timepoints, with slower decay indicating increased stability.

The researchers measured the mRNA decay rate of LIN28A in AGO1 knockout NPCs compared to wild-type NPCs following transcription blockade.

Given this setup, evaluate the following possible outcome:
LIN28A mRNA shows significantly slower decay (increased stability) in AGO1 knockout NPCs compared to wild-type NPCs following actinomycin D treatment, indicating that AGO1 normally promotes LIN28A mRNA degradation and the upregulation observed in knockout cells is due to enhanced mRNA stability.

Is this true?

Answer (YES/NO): NO